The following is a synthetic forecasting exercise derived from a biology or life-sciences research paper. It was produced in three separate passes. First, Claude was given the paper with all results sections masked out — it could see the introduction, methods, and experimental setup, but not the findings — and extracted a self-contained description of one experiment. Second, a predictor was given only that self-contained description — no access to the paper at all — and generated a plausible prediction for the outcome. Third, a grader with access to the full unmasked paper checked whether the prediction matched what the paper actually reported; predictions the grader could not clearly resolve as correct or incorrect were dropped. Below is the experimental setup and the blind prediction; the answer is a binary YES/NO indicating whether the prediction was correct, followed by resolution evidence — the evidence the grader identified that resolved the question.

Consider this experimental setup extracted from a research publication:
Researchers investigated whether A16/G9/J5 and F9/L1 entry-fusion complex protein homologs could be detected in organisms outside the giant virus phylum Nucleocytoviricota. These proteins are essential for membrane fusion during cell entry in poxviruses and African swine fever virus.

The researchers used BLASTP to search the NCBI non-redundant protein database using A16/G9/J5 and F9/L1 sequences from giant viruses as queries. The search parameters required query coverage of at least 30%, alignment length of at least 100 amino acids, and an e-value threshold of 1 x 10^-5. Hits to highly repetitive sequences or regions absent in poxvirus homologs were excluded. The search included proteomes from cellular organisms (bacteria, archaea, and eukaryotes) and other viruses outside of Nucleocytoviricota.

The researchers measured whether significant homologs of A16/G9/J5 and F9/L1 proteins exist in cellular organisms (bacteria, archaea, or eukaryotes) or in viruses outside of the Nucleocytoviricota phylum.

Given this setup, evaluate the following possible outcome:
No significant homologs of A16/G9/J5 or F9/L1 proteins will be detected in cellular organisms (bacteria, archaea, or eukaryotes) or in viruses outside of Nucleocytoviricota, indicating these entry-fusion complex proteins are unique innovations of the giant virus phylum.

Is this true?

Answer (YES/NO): NO